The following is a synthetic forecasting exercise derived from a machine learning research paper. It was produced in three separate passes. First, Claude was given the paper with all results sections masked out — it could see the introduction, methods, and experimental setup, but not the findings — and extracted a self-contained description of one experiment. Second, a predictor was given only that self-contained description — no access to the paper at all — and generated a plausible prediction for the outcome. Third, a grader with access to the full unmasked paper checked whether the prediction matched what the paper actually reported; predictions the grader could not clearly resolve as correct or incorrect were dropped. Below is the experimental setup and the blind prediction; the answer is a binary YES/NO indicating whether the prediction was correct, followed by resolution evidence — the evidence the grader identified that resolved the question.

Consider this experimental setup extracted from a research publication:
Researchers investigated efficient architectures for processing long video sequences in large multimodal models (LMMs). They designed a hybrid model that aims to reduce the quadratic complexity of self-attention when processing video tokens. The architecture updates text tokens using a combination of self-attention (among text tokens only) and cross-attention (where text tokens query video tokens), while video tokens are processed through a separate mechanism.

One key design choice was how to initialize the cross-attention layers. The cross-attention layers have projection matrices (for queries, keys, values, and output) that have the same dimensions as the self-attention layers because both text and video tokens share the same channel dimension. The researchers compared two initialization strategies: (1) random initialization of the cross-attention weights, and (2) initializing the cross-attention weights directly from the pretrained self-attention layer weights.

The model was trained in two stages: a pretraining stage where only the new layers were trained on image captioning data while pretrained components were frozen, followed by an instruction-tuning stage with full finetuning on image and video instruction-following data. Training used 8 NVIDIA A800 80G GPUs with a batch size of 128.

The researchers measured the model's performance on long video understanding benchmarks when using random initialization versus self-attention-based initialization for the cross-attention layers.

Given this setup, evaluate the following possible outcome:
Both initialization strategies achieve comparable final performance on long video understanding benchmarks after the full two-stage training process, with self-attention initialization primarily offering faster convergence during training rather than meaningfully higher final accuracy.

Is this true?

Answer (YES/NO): NO